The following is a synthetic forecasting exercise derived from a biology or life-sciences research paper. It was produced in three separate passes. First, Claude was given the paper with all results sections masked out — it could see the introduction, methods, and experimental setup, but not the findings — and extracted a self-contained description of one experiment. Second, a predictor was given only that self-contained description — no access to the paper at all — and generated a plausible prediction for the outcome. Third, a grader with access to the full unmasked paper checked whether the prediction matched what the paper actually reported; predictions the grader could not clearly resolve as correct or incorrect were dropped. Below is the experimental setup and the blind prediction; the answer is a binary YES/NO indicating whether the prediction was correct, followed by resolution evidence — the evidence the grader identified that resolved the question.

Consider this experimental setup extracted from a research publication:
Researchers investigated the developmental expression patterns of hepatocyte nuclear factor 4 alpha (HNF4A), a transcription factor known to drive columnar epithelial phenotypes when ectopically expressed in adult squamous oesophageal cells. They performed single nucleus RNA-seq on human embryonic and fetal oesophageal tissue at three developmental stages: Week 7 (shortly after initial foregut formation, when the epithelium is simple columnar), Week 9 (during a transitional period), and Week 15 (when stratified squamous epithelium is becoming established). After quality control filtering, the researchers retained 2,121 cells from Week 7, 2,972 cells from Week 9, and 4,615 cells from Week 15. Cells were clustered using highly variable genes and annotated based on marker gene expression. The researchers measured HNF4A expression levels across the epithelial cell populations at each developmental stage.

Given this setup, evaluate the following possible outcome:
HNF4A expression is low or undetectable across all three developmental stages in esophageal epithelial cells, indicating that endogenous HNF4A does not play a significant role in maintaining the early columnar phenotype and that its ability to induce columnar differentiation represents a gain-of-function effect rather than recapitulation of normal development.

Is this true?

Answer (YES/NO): NO